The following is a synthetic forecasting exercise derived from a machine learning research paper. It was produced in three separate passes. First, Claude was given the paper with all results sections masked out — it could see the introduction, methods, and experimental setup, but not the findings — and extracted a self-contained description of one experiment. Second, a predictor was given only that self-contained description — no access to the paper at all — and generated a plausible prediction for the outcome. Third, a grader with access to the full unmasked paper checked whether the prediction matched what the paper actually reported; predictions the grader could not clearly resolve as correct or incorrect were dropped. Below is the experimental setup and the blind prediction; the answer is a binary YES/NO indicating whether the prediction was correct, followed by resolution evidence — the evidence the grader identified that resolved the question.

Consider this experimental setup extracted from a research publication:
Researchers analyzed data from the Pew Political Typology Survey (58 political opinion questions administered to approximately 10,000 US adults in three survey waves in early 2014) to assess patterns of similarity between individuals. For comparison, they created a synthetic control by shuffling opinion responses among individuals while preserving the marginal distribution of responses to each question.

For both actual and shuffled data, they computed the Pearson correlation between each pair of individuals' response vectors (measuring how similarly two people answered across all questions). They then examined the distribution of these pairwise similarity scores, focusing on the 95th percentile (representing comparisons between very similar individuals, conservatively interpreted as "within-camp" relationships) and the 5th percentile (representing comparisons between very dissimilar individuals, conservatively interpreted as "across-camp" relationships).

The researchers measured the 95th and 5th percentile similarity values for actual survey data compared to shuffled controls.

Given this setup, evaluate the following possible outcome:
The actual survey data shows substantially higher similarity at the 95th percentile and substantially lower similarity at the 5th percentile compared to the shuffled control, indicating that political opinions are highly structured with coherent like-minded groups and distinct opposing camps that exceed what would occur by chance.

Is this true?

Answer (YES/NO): YES